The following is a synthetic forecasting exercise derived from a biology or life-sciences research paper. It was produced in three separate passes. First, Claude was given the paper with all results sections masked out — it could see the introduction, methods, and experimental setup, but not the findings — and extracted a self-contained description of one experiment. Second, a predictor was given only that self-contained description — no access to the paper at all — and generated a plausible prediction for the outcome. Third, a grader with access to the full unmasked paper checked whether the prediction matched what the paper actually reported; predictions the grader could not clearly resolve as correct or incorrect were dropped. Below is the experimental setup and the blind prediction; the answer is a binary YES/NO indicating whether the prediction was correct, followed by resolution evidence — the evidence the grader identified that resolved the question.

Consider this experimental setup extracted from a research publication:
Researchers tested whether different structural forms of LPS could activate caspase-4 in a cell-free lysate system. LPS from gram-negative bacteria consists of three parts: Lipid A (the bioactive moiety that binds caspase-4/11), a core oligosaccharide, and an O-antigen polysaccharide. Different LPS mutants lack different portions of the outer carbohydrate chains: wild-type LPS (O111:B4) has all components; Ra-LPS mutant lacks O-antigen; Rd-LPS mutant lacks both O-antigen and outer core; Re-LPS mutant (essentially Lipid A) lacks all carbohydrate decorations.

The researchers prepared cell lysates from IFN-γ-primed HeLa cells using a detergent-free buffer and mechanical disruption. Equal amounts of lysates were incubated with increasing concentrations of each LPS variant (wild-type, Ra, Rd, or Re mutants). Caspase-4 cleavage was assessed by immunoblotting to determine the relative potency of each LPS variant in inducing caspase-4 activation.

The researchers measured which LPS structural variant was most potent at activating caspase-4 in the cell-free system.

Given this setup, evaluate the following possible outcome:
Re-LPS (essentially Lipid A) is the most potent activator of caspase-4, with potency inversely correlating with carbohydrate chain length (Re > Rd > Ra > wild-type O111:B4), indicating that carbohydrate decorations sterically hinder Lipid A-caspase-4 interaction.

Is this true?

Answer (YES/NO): NO